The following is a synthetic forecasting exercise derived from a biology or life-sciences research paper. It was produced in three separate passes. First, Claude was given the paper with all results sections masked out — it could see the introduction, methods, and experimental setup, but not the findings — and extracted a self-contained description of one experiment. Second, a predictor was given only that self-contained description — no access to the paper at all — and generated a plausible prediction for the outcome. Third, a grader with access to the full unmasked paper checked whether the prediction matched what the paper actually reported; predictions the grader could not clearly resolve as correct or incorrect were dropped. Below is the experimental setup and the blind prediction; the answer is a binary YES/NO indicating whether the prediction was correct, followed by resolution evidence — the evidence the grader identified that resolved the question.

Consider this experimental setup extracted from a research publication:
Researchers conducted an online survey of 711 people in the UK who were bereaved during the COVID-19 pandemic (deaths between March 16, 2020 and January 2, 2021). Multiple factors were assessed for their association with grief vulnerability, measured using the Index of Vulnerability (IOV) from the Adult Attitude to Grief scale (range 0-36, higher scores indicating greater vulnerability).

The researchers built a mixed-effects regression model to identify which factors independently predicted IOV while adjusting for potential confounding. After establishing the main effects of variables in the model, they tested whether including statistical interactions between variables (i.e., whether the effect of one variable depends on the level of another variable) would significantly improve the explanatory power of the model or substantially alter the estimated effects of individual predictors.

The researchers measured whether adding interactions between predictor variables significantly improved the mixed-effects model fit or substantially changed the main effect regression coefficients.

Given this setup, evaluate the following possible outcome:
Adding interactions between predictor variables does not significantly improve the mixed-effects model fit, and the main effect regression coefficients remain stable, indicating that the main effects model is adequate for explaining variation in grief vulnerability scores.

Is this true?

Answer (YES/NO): YES